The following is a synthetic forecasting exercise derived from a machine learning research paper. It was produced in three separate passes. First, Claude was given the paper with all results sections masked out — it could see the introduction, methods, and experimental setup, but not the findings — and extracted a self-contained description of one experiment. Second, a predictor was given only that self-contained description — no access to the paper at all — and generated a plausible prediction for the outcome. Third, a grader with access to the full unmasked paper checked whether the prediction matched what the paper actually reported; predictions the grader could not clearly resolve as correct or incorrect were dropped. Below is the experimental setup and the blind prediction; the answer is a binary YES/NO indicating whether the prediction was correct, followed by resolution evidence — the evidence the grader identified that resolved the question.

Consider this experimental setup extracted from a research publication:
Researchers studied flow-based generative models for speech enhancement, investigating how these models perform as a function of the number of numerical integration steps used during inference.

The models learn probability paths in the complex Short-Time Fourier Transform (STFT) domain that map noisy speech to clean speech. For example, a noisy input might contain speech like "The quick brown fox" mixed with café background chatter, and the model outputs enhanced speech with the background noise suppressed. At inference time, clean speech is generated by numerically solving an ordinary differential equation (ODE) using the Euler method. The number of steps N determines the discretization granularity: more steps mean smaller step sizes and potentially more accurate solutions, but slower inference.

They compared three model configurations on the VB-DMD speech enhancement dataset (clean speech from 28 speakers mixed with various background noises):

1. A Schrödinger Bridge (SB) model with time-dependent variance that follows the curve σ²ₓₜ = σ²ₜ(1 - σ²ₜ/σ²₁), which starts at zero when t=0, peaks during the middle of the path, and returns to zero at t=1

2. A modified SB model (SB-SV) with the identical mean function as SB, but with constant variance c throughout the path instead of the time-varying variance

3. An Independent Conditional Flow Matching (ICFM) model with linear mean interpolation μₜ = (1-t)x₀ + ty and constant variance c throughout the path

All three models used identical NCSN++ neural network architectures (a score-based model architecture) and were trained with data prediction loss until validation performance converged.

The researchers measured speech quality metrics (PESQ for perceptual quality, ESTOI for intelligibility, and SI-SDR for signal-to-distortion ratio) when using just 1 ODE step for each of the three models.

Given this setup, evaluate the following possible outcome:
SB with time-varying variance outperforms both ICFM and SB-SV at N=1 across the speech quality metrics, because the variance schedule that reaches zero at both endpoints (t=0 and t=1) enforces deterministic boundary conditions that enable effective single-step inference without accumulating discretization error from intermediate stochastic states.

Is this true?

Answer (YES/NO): YES